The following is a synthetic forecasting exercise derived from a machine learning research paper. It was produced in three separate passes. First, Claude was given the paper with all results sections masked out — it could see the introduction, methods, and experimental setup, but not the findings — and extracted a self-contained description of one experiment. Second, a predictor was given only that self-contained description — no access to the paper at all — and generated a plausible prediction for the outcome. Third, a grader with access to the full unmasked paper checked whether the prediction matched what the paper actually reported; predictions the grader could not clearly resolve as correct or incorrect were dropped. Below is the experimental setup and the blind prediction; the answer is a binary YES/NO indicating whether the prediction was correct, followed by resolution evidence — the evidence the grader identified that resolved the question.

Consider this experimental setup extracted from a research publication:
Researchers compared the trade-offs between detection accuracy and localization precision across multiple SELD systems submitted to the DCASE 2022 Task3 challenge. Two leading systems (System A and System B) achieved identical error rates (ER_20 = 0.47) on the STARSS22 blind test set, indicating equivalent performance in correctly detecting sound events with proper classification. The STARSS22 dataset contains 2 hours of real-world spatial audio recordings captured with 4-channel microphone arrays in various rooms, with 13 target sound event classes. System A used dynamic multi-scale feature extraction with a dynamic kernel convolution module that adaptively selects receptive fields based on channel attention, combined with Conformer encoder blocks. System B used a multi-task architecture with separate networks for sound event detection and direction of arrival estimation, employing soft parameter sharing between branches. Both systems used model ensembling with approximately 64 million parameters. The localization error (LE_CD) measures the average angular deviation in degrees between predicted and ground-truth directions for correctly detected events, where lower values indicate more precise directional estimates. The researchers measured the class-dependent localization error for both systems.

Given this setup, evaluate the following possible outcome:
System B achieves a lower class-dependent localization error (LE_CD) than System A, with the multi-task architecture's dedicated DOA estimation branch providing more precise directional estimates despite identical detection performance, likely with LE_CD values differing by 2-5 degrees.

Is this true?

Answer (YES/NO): NO